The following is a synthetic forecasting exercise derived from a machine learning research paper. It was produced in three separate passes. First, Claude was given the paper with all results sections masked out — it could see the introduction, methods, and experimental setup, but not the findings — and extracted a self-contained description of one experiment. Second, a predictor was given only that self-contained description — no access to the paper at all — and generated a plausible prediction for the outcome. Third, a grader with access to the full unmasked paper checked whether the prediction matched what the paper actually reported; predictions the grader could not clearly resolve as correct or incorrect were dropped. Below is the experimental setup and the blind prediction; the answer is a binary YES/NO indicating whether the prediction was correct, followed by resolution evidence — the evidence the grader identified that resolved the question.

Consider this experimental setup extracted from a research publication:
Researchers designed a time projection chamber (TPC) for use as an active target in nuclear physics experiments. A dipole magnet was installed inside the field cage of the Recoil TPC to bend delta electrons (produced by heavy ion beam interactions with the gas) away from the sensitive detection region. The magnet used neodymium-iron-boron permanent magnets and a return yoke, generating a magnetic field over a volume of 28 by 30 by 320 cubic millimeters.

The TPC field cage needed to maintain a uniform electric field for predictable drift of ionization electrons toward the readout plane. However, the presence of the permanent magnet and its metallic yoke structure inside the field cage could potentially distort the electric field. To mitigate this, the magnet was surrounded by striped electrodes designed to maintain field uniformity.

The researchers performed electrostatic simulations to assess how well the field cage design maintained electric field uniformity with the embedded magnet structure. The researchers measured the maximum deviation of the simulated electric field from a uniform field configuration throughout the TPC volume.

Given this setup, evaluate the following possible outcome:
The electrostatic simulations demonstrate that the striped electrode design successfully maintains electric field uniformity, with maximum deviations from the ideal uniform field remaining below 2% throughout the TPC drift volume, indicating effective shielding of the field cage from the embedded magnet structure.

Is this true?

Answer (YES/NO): NO